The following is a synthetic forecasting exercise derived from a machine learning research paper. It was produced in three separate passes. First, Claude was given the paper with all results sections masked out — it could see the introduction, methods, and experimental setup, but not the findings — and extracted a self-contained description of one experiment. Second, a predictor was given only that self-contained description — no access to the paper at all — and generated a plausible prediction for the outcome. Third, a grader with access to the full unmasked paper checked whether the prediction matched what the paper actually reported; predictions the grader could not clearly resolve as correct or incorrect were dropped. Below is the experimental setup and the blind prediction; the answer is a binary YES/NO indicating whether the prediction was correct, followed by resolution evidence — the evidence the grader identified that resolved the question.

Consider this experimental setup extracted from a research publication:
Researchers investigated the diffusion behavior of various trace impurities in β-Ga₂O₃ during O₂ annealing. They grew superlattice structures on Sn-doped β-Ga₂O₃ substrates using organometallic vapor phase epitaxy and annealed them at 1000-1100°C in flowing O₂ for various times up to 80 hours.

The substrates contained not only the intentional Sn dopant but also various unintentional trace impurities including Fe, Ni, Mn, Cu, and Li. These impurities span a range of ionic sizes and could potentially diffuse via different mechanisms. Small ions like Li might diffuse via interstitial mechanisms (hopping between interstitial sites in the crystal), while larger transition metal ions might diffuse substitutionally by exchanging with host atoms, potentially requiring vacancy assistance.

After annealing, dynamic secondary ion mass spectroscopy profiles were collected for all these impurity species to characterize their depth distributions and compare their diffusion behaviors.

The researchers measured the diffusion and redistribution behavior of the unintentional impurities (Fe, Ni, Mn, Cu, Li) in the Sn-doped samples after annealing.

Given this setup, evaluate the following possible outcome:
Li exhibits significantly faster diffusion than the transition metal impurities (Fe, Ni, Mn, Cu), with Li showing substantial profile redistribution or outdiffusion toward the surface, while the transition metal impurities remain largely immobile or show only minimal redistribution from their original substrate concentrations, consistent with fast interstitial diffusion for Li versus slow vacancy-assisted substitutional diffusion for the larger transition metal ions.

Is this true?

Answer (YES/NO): NO